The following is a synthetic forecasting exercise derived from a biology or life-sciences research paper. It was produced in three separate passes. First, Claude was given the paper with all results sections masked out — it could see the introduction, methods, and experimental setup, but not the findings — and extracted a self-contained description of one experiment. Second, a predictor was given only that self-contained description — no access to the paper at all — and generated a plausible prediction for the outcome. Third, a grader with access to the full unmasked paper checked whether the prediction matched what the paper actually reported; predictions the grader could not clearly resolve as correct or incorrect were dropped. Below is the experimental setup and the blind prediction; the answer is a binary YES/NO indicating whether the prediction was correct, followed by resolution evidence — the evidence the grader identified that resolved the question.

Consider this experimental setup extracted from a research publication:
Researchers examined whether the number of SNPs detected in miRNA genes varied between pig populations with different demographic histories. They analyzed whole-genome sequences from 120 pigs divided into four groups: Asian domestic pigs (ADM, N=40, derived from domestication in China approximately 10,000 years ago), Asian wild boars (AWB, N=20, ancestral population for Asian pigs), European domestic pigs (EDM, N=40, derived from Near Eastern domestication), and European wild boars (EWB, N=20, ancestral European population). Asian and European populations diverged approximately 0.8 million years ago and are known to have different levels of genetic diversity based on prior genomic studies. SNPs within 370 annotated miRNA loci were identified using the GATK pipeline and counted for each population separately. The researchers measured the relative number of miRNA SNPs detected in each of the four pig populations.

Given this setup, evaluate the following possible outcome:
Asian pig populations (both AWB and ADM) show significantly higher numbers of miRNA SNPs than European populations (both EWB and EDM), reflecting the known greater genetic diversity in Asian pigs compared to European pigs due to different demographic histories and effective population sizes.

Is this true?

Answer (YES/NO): YES